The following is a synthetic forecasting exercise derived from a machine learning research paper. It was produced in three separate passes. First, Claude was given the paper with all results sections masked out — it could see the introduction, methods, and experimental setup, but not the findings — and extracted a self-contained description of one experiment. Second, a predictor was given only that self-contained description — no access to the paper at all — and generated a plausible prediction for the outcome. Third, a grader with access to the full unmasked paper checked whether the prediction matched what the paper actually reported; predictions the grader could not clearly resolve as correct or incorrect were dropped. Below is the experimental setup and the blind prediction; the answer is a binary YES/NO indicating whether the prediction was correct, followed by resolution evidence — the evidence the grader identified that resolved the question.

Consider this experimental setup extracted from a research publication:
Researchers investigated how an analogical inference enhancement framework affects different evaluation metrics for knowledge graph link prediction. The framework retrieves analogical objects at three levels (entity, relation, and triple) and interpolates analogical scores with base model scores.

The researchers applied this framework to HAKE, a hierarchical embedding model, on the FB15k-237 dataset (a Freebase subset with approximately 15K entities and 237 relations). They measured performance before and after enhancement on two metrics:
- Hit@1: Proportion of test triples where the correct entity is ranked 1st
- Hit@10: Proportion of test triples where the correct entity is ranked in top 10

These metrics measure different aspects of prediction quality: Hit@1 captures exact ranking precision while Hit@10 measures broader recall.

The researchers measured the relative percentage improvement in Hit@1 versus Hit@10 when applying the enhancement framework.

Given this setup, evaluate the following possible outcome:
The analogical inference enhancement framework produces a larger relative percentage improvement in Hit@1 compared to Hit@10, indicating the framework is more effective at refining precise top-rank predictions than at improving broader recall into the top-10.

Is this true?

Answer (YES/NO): YES